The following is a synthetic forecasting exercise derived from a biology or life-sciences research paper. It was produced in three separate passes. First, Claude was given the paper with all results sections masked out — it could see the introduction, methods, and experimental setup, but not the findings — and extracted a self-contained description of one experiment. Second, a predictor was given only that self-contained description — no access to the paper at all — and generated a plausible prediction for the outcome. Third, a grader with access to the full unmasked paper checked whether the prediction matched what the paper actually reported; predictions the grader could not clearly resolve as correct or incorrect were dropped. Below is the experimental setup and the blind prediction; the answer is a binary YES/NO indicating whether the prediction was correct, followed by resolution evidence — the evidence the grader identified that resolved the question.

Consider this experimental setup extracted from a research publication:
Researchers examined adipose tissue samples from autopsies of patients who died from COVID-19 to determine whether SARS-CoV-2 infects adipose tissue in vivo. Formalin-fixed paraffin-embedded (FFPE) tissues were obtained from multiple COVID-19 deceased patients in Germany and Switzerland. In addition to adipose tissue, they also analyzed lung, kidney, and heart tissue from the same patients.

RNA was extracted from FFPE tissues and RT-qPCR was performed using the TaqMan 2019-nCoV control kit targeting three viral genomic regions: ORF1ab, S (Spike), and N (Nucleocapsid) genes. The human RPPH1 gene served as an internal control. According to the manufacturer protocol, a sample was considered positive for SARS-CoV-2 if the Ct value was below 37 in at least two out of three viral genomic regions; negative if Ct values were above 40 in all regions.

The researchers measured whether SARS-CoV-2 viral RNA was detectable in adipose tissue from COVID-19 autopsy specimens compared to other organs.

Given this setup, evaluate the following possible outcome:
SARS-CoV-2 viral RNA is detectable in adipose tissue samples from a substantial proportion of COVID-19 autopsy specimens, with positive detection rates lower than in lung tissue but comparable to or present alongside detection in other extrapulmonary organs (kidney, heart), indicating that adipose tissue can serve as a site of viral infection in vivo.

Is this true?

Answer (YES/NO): YES